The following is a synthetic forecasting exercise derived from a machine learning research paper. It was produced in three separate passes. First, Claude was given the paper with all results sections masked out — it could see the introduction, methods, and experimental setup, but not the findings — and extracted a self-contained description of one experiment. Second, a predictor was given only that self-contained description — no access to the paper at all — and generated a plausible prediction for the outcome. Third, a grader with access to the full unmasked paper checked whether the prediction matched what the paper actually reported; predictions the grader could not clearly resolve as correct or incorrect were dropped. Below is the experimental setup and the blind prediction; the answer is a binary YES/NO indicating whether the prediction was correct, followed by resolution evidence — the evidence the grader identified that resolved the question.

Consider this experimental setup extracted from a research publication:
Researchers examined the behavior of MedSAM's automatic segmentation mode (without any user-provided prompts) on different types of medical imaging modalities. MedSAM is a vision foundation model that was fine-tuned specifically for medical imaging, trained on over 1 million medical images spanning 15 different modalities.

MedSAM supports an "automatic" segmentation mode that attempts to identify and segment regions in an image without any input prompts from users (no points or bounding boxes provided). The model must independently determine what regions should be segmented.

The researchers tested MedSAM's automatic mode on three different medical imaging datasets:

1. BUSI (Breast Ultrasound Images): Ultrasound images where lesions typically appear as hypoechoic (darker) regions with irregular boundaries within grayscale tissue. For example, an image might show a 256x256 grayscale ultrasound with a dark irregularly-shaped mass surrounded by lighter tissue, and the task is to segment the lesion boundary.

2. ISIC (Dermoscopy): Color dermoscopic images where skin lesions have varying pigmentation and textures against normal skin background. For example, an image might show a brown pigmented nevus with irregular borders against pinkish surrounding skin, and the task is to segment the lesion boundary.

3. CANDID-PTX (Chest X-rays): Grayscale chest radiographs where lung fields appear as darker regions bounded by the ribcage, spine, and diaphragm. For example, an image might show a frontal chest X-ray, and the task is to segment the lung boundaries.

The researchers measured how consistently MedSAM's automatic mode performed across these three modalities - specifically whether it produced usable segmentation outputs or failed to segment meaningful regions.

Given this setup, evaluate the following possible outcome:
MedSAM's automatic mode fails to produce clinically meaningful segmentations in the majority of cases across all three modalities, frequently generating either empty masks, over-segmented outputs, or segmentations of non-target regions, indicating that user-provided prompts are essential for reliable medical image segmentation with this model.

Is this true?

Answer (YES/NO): YES